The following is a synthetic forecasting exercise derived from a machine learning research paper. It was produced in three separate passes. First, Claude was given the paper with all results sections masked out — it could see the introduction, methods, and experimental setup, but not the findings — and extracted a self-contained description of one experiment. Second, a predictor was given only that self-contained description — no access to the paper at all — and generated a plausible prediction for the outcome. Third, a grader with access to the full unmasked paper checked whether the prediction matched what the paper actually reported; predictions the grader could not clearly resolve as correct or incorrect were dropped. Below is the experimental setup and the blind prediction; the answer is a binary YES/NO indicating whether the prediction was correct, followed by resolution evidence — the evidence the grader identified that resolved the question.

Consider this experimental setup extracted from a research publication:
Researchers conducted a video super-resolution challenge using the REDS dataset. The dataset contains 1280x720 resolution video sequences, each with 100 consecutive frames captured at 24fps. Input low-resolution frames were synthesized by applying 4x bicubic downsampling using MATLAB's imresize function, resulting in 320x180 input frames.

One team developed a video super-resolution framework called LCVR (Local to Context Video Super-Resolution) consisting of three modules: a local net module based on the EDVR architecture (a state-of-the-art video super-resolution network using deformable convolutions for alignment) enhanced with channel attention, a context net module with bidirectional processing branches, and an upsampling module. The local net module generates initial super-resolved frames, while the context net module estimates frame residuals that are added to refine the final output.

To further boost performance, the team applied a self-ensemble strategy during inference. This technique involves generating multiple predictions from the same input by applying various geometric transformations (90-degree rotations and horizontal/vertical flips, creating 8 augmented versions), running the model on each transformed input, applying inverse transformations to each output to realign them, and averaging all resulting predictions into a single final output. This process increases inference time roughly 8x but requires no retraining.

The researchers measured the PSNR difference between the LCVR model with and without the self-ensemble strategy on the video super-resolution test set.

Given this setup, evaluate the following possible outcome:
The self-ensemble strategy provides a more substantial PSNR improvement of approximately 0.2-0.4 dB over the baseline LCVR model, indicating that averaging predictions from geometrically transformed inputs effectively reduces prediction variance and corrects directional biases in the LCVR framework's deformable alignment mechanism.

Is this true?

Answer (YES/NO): NO